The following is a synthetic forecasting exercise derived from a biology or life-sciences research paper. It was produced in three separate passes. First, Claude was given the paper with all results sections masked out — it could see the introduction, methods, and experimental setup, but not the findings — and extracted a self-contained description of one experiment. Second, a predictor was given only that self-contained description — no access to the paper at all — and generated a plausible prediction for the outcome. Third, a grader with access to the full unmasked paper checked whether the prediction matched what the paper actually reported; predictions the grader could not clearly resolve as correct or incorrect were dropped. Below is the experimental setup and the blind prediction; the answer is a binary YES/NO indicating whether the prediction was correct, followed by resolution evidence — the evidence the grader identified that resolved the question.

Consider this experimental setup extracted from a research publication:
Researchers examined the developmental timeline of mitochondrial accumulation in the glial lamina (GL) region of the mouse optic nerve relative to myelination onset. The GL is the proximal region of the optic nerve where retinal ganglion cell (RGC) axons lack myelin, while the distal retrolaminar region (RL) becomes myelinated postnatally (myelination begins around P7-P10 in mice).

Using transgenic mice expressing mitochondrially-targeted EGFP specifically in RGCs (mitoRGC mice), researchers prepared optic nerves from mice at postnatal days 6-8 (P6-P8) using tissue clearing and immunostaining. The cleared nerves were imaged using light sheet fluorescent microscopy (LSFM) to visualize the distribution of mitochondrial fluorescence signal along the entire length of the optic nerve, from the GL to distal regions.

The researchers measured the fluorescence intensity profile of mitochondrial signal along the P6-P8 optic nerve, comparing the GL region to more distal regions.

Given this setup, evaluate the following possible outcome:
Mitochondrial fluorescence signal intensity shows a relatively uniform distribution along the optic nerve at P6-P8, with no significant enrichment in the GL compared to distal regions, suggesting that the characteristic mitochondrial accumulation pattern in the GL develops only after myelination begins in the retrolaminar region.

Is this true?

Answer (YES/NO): NO